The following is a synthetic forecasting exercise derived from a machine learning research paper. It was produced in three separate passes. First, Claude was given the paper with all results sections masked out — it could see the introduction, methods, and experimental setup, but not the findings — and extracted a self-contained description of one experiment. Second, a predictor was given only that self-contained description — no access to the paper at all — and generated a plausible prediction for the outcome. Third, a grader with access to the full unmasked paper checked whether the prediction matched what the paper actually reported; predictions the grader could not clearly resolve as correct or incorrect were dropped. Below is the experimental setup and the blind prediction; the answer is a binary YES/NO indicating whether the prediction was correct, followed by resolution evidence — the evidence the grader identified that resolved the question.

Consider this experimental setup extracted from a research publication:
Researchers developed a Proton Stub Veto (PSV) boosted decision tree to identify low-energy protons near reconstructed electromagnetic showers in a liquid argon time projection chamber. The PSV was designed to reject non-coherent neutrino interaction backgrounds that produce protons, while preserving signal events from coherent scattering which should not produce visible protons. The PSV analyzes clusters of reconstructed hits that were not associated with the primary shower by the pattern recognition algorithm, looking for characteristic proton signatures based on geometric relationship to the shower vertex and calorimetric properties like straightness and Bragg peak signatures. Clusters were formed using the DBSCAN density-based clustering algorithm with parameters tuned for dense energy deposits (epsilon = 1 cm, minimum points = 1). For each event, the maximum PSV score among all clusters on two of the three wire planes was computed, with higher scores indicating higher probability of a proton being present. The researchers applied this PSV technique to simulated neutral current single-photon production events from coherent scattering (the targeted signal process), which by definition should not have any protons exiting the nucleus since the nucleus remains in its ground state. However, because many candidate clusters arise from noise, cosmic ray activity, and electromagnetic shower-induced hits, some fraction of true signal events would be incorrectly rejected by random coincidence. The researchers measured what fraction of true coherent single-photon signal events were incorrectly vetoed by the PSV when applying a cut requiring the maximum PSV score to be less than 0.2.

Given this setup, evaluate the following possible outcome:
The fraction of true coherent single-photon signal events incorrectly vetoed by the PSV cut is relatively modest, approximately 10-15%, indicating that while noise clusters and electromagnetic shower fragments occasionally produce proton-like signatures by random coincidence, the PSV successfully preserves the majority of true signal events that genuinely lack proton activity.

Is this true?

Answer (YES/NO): YES